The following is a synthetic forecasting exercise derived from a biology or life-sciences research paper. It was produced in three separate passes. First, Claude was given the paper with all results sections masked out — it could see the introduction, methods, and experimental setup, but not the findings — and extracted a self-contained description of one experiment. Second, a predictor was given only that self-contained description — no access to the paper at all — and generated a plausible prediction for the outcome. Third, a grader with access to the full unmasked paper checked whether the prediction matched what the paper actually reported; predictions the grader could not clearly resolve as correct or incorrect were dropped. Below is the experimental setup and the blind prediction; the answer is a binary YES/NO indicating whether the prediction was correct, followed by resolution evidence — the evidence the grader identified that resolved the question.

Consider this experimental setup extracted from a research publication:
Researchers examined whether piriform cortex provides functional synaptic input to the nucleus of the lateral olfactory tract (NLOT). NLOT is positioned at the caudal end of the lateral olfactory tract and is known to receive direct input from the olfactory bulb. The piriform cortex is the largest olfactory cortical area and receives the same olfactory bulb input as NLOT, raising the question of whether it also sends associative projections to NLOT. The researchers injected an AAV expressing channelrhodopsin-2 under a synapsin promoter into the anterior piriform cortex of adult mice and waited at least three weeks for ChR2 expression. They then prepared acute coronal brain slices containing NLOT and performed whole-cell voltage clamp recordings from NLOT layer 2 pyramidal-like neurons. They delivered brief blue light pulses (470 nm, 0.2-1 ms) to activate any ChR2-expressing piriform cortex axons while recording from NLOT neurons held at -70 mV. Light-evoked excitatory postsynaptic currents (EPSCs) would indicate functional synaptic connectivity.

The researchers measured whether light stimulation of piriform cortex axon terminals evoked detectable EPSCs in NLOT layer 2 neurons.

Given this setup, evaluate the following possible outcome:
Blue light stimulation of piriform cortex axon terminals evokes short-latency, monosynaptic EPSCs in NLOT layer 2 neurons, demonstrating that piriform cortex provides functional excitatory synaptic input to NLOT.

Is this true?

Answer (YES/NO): YES